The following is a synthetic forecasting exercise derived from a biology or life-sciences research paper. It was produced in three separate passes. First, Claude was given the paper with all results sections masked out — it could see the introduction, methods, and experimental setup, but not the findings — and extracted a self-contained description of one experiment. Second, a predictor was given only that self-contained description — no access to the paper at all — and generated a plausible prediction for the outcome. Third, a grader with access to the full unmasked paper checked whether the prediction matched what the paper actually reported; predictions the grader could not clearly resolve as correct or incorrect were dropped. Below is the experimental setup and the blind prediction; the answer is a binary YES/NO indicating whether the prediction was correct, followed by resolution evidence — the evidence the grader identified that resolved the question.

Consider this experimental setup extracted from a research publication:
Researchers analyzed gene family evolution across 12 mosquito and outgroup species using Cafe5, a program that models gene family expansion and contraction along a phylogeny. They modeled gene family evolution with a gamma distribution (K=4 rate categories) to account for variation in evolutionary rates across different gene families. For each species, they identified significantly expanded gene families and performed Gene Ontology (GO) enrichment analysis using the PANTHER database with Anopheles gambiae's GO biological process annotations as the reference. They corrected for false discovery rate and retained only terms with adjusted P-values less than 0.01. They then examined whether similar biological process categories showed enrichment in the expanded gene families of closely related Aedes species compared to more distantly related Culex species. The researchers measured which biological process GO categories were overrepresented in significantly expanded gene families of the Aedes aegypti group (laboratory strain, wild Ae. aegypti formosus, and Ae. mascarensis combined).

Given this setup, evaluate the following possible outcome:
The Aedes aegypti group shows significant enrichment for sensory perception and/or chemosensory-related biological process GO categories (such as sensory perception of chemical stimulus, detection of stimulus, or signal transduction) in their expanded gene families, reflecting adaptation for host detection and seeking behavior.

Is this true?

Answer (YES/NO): YES